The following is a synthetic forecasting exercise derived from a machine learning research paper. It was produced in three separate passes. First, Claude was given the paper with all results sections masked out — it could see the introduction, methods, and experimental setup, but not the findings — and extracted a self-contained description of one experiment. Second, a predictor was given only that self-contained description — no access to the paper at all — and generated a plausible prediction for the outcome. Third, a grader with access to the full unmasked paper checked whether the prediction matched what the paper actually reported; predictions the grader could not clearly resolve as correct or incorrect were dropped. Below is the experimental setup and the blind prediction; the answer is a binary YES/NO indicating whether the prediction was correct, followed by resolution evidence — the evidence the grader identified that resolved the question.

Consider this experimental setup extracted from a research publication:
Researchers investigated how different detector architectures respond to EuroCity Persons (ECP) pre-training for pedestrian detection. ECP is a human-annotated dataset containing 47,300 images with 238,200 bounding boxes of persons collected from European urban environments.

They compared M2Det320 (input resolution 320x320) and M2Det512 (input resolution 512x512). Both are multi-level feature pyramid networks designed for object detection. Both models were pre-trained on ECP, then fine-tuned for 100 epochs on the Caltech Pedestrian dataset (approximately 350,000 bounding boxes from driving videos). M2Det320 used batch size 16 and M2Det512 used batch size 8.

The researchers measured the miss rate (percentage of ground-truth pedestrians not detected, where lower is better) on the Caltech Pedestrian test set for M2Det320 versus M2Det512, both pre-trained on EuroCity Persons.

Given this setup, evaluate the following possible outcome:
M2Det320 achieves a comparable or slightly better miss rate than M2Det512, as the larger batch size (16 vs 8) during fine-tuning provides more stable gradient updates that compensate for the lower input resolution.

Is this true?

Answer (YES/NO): NO